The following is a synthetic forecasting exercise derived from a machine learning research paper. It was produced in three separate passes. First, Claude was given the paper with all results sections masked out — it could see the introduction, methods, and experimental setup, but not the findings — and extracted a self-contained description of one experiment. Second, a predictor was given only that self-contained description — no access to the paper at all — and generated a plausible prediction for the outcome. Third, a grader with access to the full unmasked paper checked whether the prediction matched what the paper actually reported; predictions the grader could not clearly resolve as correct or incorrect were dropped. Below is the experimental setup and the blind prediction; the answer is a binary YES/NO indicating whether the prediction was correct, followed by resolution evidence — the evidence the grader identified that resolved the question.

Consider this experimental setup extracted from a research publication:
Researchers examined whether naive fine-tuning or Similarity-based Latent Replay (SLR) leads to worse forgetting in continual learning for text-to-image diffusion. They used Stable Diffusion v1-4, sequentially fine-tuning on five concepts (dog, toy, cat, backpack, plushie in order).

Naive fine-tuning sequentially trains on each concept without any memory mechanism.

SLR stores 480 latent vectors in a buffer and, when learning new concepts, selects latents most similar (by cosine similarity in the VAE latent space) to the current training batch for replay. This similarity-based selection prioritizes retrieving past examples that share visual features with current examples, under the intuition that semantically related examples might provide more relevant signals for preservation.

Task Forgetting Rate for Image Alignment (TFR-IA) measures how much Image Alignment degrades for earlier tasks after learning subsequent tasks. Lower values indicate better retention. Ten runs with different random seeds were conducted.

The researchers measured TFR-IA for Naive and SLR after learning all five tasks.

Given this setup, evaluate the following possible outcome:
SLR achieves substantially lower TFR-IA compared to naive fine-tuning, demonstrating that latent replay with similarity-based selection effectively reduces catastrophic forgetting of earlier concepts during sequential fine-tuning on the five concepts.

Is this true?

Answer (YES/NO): NO